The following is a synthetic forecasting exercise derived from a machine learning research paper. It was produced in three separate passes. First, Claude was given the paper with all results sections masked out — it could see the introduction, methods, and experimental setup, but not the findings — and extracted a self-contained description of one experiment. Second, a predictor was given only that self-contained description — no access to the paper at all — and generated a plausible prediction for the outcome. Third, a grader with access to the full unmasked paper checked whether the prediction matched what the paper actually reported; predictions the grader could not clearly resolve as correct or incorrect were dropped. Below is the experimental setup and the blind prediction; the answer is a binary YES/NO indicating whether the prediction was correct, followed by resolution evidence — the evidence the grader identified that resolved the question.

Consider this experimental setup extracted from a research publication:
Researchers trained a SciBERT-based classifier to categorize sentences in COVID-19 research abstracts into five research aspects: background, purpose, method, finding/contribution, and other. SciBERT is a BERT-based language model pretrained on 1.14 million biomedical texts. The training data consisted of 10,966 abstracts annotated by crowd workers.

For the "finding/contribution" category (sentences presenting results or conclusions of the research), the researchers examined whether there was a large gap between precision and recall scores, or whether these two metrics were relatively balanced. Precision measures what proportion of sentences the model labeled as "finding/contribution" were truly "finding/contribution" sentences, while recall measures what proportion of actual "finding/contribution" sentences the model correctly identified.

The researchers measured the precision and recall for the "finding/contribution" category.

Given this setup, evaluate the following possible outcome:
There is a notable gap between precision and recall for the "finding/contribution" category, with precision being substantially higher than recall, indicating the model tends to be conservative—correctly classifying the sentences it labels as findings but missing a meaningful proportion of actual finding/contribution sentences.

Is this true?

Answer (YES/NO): NO